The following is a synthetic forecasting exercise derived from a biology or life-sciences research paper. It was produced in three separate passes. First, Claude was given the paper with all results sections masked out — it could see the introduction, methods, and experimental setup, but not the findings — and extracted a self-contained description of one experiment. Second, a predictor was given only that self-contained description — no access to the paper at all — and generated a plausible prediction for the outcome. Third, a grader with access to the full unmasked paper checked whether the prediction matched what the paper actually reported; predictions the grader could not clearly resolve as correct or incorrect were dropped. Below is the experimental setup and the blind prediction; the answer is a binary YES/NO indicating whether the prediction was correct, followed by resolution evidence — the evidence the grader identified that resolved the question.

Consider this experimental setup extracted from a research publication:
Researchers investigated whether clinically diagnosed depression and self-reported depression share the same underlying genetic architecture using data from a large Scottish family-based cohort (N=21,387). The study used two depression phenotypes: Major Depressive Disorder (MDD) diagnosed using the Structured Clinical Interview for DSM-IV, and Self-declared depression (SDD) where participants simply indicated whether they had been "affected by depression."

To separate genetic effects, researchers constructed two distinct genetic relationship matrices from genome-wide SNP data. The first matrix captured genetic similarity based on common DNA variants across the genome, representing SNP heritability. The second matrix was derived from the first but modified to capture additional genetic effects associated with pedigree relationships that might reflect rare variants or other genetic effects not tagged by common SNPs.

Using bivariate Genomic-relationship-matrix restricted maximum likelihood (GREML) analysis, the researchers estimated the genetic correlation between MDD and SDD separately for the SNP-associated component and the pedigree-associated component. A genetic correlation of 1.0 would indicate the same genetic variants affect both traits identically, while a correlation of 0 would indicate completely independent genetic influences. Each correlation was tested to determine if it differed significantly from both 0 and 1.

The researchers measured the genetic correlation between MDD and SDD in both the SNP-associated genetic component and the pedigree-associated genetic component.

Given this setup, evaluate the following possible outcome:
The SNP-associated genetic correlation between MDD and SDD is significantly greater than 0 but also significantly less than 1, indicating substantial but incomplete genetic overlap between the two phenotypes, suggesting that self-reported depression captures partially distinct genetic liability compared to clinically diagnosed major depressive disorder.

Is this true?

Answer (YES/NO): NO